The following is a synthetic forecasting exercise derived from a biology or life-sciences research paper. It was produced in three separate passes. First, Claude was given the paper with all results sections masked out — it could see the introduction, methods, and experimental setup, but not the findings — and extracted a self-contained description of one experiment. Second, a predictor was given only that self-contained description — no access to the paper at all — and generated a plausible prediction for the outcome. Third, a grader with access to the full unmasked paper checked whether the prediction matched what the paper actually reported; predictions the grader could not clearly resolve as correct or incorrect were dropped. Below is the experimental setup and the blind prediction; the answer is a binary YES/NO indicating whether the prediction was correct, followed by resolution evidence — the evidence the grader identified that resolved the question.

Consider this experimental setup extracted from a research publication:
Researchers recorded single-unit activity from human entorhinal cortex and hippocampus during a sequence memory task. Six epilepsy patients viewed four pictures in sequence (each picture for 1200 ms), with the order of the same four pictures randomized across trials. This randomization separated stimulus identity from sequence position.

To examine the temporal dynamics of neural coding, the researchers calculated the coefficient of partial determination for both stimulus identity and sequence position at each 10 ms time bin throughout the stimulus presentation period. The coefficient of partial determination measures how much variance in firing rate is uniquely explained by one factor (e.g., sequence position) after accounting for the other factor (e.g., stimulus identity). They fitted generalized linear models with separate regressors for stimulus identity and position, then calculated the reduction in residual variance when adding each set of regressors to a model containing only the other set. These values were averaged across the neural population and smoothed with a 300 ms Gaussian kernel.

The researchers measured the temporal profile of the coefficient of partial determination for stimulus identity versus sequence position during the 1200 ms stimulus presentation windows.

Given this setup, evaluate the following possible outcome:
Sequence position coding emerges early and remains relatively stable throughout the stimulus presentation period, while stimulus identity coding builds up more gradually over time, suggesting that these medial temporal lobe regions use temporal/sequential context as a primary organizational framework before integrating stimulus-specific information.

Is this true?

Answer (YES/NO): NO